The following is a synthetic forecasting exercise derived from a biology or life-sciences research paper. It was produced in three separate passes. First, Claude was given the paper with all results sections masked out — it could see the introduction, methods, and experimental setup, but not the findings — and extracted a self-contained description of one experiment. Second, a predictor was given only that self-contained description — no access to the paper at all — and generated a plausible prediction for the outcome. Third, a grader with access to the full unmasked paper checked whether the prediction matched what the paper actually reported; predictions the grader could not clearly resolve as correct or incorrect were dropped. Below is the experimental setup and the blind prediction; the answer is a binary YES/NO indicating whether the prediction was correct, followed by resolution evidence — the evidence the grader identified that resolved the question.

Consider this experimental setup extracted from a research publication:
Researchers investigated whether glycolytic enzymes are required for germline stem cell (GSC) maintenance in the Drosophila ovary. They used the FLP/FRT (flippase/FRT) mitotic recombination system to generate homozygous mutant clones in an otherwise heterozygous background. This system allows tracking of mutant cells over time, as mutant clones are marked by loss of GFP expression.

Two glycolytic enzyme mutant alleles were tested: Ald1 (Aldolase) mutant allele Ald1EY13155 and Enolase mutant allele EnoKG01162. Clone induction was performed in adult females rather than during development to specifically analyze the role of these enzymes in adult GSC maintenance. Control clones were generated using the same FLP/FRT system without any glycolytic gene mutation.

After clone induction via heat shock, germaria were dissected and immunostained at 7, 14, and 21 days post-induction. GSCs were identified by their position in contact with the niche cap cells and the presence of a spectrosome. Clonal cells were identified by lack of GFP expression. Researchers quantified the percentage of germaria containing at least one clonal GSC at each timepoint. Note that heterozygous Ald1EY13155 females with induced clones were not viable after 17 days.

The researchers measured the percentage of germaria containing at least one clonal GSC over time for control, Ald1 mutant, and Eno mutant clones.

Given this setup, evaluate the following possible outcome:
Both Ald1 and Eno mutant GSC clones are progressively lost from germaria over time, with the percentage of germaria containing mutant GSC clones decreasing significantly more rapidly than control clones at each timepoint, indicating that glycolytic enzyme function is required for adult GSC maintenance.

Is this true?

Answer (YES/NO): NO